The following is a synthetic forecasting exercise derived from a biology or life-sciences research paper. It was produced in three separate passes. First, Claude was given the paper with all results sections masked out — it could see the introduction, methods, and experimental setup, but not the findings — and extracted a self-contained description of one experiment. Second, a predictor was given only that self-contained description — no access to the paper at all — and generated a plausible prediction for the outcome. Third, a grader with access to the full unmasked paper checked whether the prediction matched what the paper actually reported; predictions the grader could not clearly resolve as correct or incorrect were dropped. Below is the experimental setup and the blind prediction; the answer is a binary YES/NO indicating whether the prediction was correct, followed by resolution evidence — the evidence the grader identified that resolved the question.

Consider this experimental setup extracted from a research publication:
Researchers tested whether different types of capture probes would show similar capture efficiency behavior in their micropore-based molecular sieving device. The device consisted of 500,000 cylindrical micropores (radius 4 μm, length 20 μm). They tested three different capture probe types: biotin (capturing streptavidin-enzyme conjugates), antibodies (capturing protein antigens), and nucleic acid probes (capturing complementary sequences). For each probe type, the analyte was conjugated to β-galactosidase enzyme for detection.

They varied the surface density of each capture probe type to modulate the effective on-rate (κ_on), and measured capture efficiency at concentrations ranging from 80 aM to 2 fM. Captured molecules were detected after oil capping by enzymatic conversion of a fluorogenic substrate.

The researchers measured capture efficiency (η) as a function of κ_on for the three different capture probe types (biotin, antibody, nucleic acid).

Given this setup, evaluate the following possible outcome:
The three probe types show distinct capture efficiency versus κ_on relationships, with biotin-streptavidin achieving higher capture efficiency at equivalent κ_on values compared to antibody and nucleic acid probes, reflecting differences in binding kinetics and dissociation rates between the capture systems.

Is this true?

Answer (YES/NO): NO